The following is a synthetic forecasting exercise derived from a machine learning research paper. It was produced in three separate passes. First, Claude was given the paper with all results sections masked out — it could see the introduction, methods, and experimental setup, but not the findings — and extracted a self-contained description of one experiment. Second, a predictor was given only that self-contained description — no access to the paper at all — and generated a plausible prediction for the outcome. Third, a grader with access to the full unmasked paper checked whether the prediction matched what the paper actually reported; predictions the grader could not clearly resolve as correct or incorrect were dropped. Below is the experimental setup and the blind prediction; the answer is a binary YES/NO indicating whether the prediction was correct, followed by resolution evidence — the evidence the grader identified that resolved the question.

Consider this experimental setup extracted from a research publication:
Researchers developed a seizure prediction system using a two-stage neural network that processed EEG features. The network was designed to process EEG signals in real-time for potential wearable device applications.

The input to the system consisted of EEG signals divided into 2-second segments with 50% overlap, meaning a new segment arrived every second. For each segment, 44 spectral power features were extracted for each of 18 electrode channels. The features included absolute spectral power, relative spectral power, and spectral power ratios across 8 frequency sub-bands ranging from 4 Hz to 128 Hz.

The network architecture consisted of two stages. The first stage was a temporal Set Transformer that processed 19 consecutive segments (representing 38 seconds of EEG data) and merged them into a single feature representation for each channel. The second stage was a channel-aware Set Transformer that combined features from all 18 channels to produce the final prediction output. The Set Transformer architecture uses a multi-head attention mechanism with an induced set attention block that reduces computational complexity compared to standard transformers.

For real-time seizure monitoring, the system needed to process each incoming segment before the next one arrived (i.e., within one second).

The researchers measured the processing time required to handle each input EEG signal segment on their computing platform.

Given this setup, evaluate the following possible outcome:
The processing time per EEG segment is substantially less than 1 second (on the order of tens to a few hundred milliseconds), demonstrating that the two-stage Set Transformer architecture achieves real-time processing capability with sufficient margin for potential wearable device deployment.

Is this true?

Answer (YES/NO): NO